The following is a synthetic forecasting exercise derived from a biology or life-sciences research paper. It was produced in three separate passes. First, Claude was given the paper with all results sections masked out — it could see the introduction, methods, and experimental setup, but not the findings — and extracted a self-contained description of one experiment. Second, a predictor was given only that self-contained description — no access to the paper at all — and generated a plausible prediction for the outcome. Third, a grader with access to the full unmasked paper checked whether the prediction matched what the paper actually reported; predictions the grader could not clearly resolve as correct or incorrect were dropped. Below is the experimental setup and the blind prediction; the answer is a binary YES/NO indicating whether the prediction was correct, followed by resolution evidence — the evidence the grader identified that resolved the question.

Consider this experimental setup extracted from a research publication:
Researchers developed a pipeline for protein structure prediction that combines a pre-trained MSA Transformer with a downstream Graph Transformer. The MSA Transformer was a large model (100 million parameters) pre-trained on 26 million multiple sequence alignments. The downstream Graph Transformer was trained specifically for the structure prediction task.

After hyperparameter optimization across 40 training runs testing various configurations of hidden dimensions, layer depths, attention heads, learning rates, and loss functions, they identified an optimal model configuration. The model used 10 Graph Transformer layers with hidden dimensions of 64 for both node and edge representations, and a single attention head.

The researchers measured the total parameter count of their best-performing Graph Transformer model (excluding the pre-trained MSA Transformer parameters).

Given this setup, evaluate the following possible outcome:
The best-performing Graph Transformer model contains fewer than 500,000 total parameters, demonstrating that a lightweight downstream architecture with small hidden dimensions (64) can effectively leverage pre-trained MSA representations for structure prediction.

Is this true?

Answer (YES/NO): YES